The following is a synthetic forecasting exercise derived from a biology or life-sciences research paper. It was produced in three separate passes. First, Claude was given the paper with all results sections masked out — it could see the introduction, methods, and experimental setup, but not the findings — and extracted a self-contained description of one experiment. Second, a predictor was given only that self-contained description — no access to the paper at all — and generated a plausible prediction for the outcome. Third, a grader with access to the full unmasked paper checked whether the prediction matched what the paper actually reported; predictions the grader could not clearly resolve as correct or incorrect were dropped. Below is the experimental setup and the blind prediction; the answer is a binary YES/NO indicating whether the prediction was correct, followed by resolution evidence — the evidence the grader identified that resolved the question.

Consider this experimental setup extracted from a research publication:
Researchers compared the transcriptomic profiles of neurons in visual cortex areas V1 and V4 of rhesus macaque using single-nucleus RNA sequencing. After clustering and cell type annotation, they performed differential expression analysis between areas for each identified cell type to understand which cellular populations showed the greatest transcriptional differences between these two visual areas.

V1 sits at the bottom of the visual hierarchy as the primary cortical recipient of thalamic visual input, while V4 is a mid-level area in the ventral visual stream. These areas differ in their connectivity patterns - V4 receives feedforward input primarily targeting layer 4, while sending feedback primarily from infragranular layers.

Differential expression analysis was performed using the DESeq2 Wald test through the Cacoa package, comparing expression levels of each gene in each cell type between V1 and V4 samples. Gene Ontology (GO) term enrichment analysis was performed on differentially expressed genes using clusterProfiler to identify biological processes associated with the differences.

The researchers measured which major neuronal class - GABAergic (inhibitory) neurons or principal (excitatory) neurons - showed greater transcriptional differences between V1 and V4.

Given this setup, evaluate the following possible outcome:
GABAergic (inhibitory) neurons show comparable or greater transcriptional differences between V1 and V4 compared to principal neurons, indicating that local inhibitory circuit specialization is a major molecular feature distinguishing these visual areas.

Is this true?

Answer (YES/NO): NO